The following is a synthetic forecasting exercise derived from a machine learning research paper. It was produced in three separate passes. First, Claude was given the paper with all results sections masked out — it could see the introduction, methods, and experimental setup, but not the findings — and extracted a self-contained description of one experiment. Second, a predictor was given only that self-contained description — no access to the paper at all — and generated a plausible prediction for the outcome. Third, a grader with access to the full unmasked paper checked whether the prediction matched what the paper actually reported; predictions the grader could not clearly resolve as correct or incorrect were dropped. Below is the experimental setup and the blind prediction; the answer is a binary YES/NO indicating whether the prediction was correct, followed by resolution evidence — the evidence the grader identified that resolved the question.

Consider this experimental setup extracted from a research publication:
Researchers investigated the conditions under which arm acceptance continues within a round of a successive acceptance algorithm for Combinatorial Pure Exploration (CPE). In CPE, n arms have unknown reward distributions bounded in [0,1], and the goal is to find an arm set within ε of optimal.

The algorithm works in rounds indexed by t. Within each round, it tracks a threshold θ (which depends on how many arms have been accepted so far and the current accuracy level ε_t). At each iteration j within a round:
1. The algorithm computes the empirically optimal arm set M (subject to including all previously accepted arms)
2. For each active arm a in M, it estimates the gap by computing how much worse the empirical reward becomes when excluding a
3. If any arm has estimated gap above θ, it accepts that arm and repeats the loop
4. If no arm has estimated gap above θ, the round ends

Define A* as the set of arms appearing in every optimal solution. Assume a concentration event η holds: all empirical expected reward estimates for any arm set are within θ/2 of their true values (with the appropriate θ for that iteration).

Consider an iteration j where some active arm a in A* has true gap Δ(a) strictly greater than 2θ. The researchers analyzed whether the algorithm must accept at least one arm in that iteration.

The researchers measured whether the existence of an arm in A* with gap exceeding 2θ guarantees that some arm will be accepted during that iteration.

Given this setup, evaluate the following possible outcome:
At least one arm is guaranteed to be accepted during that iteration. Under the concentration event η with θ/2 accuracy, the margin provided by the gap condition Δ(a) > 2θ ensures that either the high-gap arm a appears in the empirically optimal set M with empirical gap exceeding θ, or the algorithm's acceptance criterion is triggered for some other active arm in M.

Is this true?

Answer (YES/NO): YES